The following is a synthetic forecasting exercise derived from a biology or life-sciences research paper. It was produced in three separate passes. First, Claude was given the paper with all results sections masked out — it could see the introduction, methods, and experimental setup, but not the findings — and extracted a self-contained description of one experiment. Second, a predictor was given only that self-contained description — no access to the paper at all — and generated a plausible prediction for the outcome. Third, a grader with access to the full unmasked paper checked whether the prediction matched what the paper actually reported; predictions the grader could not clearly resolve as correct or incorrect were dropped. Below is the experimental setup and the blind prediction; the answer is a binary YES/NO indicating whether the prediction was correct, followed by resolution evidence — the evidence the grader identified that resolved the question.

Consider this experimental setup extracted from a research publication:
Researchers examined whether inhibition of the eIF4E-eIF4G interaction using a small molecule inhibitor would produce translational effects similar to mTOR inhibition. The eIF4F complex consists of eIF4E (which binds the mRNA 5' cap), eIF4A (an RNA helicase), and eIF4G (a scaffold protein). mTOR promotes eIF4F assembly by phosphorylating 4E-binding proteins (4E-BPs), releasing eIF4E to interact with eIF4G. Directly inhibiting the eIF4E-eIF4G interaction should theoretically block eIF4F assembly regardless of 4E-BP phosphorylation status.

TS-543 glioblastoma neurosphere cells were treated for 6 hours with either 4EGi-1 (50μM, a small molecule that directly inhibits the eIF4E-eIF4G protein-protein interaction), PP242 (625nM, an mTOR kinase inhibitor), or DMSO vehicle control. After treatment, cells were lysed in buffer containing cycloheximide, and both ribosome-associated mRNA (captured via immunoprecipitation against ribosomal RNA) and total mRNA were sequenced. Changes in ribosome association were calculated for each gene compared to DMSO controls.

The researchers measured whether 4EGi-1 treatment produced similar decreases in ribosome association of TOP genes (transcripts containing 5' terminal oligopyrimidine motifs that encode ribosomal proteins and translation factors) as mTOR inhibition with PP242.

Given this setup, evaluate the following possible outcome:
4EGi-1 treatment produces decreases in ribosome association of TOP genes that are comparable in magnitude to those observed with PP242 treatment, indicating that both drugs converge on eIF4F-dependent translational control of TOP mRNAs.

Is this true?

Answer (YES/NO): NO